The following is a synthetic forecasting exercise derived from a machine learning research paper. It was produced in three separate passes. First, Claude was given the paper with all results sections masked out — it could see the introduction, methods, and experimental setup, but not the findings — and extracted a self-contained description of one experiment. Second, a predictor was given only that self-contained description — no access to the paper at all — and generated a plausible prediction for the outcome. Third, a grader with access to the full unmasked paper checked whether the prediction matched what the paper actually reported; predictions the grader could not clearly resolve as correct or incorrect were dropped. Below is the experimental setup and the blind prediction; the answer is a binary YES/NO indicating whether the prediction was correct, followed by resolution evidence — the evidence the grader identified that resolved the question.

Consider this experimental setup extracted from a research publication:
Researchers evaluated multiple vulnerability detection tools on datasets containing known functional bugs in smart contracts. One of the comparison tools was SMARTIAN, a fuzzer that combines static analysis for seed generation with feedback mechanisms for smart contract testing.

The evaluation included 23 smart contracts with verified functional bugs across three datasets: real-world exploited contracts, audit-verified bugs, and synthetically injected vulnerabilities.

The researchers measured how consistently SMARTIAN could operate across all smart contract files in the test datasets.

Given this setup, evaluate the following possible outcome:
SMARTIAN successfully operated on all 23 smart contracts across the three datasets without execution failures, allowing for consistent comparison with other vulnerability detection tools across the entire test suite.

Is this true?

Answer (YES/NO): NO